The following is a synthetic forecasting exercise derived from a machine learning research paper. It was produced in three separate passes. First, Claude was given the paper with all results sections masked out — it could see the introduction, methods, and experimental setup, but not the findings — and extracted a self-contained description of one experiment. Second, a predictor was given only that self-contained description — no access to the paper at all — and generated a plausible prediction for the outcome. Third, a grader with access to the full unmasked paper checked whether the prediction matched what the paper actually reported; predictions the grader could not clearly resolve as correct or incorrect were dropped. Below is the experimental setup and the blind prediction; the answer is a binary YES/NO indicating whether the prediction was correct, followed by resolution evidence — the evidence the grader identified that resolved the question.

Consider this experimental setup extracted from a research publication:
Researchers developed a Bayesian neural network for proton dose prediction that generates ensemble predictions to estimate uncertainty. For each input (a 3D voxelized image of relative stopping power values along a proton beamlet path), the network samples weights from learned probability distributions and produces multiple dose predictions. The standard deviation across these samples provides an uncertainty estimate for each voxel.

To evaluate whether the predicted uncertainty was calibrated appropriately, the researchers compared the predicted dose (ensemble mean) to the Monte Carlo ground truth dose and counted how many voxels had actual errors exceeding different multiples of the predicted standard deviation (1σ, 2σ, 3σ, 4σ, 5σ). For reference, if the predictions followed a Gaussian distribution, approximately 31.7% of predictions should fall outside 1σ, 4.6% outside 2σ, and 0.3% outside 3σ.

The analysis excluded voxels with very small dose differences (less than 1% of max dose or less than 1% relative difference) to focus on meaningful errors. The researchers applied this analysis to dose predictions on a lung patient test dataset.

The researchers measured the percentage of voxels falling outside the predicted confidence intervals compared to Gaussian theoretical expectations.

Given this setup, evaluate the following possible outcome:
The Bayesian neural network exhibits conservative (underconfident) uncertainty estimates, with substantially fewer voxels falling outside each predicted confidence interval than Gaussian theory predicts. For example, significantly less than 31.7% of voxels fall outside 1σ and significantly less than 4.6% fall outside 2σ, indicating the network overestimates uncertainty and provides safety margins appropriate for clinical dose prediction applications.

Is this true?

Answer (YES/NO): NO